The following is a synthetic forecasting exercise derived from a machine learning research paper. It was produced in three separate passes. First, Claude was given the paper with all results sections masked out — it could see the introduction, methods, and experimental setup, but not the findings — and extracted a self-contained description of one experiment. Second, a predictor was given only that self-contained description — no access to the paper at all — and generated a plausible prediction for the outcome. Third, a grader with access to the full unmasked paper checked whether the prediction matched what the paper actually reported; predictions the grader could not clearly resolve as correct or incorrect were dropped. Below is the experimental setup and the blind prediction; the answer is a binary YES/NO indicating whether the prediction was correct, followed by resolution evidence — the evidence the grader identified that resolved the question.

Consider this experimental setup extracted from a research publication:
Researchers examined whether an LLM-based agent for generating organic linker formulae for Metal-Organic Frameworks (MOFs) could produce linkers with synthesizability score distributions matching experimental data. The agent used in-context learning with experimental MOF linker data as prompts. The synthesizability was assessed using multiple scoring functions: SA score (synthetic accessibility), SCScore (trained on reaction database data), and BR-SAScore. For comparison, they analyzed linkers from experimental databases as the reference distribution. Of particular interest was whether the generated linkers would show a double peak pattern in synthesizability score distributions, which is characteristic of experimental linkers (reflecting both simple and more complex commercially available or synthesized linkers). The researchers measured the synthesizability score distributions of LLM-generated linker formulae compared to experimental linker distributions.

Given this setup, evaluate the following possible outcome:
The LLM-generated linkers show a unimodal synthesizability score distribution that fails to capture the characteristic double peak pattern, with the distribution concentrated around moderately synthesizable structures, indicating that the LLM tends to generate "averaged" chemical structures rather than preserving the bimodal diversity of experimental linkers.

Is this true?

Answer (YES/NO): NO